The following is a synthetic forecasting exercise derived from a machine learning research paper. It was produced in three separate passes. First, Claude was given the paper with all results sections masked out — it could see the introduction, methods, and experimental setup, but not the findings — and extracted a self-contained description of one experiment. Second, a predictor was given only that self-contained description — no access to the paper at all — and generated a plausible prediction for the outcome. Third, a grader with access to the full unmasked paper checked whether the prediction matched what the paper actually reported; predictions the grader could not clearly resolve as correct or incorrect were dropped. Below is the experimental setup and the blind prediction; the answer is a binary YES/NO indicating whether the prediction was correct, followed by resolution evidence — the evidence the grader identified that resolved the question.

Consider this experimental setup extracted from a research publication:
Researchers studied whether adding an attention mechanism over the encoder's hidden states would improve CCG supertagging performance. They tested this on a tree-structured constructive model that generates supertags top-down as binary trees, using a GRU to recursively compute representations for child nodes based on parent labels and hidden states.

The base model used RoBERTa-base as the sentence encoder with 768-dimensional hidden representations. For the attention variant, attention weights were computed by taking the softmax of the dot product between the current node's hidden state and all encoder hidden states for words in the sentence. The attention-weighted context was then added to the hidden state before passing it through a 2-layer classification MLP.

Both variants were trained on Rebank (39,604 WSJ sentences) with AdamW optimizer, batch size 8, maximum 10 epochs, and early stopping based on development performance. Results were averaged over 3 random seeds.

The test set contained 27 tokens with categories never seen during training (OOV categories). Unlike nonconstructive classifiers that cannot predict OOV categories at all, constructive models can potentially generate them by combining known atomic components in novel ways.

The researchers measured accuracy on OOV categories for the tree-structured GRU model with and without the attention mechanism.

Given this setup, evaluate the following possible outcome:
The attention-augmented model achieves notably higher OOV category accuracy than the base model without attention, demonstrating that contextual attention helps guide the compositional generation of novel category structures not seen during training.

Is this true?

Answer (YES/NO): NO